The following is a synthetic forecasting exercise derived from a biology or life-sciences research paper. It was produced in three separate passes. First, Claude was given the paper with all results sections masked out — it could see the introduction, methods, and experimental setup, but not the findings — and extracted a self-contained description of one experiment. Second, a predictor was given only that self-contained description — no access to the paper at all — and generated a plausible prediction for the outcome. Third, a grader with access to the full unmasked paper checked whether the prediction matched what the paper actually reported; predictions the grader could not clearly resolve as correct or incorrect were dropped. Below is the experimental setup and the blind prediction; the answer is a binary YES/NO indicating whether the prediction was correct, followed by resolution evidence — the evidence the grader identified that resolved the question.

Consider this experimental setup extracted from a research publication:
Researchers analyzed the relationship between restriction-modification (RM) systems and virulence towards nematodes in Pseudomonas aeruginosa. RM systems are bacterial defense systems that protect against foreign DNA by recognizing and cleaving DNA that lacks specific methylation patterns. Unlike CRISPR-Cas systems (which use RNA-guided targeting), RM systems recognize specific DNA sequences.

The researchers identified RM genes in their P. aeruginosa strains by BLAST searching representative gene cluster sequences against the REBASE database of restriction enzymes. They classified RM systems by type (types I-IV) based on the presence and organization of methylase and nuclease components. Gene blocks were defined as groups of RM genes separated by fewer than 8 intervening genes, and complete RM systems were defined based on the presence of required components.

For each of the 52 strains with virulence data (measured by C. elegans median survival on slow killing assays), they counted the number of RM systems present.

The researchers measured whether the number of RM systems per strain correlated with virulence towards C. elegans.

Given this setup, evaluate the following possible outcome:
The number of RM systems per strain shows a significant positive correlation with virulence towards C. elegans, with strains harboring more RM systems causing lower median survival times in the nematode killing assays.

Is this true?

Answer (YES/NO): NO